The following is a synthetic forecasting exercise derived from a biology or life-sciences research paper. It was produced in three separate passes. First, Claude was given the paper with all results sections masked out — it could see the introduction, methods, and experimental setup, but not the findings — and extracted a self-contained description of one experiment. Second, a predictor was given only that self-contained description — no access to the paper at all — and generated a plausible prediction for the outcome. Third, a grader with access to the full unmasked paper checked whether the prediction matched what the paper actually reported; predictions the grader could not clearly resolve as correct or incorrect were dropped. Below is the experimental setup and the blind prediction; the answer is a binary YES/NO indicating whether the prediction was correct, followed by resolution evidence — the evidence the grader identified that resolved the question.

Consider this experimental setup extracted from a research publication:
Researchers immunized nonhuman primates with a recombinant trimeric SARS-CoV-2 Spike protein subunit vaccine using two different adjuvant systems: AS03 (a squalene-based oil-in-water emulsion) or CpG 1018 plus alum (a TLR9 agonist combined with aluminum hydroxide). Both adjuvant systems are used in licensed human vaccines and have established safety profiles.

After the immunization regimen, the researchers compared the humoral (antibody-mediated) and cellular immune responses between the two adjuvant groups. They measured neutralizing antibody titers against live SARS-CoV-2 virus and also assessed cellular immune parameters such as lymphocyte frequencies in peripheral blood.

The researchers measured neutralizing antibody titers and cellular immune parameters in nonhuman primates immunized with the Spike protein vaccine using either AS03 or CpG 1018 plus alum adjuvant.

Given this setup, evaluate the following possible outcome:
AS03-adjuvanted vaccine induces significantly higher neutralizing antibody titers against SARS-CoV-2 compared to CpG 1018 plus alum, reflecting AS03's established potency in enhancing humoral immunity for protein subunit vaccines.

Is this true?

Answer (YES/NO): YES